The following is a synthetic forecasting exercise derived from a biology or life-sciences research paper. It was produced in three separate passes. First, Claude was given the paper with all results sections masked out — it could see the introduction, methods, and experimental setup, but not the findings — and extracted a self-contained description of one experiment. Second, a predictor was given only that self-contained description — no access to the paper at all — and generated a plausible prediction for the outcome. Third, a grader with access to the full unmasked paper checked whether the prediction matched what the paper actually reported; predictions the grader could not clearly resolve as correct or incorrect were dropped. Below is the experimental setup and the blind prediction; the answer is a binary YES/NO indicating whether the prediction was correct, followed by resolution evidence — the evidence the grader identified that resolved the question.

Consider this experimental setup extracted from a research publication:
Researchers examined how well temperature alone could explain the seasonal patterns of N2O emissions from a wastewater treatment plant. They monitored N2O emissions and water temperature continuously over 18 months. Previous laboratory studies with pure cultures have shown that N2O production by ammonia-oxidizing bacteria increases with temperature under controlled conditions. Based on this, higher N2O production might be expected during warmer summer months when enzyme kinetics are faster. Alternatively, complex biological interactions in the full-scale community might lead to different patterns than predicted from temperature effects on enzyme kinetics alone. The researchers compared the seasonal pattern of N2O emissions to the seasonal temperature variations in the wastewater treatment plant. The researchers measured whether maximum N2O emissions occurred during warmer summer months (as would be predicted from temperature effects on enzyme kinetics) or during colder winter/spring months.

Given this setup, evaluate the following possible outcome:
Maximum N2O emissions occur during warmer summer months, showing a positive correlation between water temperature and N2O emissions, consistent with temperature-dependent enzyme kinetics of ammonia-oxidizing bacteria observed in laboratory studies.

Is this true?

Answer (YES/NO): NO